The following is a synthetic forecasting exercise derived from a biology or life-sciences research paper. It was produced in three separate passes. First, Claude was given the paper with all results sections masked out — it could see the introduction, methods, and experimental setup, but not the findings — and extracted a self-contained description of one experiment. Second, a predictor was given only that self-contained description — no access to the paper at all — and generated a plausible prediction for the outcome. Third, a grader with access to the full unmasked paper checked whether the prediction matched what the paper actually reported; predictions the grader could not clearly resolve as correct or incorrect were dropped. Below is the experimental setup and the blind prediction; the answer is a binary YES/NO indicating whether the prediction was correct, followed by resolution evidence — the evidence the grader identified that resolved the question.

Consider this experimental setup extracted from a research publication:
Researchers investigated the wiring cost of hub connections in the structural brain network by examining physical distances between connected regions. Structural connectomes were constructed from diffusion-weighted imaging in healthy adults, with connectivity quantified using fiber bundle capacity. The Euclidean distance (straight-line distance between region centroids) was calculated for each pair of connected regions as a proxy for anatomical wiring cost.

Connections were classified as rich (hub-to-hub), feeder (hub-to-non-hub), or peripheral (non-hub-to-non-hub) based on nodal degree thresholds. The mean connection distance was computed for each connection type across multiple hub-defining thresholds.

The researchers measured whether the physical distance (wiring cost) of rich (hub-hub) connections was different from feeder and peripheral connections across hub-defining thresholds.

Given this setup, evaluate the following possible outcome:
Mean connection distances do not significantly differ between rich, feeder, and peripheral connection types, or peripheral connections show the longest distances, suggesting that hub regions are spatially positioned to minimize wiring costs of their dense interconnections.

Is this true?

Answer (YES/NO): NO